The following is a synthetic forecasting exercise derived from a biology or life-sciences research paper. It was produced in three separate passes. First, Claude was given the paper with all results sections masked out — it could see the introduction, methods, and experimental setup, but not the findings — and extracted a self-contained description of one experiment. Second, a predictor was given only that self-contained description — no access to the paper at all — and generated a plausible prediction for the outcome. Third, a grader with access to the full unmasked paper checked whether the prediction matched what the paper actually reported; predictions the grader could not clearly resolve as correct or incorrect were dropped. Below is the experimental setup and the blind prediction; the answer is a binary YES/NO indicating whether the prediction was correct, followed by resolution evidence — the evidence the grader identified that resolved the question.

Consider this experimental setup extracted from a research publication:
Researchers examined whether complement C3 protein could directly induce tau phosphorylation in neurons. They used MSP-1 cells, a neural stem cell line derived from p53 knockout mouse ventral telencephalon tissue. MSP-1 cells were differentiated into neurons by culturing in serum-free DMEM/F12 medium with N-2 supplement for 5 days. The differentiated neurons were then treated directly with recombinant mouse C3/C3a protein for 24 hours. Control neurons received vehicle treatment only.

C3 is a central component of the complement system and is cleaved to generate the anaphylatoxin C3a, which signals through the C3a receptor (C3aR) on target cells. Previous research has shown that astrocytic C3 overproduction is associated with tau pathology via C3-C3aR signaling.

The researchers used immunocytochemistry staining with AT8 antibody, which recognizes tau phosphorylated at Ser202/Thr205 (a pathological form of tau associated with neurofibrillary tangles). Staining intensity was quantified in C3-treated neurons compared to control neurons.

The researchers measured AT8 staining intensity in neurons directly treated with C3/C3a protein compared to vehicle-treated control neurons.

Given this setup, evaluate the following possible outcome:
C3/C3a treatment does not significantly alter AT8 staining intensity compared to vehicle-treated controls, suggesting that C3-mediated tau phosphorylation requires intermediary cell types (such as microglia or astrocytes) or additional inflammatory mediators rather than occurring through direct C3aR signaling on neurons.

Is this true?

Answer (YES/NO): NO